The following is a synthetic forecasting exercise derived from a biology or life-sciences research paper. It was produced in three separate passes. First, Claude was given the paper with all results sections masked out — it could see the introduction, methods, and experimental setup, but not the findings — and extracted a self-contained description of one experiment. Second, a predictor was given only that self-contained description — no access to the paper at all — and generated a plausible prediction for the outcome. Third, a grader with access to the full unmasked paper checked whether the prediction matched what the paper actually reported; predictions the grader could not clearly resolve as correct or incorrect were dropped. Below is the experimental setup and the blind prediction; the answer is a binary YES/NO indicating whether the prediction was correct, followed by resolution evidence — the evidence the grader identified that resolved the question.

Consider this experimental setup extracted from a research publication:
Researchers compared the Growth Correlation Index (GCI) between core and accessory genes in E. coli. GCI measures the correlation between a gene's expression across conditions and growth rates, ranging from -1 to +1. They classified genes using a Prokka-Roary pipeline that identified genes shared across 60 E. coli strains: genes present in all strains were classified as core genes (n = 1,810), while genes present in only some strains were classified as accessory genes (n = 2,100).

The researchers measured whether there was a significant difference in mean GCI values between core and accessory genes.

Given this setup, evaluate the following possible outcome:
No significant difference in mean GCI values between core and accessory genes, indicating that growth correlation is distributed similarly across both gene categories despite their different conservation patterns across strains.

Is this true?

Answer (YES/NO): NO